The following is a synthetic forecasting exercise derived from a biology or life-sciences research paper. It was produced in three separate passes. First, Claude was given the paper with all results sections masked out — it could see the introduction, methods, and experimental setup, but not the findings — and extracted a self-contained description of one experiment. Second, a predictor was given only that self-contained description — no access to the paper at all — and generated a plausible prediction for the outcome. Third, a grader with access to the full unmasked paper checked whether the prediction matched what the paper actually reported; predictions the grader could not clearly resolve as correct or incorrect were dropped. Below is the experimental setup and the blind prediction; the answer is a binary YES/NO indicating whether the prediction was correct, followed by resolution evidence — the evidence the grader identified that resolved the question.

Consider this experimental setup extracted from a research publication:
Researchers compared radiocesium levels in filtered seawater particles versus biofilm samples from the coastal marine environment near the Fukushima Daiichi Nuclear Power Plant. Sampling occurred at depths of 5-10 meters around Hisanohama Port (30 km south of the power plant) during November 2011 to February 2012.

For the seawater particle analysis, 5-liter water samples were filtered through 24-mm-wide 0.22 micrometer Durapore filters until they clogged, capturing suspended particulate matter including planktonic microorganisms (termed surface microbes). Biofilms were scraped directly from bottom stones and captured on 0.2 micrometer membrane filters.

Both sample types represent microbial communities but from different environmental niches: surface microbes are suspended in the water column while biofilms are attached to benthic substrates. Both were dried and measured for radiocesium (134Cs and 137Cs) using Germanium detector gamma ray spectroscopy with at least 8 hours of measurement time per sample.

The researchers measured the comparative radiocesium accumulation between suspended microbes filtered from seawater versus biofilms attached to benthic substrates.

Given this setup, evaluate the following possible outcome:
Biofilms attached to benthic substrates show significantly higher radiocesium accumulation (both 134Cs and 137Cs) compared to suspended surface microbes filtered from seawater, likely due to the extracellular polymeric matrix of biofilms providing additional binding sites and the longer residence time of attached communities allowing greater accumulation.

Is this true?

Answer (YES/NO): YES